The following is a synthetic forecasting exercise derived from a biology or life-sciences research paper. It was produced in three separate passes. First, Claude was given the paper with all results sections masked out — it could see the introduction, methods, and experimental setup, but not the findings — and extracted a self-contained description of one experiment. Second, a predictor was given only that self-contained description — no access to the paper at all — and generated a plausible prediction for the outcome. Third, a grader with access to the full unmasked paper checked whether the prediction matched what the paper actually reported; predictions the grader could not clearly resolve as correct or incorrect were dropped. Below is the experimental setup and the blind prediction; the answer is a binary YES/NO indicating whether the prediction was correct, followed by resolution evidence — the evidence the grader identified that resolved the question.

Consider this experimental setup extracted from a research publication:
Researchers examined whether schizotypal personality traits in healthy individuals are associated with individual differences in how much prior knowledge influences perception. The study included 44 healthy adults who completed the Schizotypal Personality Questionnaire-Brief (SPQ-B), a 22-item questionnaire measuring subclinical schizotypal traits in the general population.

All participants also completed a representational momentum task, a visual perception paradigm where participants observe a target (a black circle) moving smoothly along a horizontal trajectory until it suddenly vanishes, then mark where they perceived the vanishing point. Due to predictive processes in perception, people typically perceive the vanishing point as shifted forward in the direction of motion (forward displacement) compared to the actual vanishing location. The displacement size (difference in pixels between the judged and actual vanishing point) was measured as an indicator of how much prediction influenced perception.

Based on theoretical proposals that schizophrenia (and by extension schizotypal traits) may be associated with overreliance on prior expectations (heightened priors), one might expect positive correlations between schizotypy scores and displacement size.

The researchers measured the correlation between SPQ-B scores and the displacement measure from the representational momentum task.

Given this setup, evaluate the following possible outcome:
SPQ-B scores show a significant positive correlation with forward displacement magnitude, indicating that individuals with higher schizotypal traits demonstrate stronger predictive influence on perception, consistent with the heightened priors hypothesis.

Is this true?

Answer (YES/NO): NO